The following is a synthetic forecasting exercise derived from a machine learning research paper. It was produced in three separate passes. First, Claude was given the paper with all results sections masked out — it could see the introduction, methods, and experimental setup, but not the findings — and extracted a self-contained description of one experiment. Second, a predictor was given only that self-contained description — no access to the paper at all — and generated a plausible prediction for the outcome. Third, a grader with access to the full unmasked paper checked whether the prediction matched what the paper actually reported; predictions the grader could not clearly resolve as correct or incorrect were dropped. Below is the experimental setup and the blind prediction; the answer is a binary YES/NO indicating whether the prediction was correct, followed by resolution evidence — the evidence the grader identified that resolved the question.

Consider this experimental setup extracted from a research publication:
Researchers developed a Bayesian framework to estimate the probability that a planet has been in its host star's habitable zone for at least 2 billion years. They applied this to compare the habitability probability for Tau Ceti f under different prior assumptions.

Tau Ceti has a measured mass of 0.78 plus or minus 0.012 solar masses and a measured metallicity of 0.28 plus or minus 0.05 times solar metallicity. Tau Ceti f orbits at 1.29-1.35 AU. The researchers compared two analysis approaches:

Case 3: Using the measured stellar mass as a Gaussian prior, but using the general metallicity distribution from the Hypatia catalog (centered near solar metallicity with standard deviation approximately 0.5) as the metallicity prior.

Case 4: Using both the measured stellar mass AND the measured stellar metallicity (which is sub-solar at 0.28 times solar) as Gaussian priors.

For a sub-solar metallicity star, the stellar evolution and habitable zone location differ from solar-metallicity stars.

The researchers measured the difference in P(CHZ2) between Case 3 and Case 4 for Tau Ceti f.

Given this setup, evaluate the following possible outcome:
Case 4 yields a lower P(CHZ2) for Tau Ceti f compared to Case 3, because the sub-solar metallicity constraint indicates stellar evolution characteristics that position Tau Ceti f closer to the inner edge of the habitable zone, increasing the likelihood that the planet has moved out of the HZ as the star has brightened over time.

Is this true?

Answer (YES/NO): NO